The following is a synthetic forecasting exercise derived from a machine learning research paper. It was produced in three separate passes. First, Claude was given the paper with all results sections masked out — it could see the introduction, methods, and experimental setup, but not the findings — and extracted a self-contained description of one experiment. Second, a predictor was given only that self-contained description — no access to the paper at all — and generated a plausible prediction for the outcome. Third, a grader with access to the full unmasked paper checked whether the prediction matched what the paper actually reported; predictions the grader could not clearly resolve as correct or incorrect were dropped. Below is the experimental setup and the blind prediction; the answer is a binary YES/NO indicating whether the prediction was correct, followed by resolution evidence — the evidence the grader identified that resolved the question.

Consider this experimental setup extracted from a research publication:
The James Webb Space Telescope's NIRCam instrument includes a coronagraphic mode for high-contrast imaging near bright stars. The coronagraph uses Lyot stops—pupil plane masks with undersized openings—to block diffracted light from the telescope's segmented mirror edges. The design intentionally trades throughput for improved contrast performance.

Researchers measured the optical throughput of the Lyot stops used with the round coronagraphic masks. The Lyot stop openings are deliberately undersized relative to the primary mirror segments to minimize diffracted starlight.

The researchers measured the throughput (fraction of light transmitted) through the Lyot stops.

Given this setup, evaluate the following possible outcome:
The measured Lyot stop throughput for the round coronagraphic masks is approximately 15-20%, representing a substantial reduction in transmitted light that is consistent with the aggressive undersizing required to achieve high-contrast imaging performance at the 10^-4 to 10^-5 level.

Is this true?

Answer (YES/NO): YES